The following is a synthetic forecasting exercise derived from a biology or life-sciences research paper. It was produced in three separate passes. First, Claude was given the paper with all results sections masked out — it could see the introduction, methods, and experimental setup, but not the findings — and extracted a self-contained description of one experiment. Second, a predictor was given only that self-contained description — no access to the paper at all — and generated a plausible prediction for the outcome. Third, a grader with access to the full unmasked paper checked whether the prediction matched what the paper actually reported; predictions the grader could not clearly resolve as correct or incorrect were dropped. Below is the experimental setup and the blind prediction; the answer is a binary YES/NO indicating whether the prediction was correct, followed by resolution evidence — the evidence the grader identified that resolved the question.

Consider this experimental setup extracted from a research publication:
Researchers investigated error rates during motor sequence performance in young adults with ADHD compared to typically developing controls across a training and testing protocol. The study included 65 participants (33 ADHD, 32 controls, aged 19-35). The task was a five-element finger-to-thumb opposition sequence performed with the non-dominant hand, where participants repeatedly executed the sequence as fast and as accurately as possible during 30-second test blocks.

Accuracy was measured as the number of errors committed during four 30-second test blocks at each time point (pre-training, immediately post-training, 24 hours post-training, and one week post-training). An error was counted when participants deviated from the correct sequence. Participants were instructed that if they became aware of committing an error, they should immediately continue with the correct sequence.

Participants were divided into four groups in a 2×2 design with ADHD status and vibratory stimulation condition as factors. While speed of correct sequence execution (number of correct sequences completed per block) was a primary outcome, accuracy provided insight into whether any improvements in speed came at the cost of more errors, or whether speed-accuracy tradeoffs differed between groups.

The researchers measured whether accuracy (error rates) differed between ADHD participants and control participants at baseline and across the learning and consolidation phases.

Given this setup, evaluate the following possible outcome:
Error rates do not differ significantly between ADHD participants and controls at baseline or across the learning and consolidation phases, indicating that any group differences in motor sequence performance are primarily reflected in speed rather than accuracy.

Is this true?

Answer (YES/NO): YES